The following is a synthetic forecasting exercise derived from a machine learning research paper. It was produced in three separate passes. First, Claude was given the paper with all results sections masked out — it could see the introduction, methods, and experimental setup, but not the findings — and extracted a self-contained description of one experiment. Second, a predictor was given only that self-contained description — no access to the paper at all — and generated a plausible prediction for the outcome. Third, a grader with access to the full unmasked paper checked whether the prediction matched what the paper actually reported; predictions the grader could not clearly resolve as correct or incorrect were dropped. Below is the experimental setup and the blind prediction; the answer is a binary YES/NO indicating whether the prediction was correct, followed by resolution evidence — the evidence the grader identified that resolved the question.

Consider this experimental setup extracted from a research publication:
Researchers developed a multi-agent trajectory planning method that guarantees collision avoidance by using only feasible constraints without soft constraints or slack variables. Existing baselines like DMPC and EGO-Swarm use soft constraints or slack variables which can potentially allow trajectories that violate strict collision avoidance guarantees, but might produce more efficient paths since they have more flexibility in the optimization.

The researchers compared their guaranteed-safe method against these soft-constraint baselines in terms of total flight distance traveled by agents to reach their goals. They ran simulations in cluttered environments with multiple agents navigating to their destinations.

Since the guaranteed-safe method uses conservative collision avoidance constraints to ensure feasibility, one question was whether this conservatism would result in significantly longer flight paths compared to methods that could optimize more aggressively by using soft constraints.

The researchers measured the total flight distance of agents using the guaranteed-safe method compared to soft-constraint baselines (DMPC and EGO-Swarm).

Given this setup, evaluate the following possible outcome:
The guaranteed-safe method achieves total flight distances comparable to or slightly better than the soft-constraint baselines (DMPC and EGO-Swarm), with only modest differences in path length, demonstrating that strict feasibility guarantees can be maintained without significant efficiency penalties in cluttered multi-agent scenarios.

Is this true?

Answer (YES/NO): NO